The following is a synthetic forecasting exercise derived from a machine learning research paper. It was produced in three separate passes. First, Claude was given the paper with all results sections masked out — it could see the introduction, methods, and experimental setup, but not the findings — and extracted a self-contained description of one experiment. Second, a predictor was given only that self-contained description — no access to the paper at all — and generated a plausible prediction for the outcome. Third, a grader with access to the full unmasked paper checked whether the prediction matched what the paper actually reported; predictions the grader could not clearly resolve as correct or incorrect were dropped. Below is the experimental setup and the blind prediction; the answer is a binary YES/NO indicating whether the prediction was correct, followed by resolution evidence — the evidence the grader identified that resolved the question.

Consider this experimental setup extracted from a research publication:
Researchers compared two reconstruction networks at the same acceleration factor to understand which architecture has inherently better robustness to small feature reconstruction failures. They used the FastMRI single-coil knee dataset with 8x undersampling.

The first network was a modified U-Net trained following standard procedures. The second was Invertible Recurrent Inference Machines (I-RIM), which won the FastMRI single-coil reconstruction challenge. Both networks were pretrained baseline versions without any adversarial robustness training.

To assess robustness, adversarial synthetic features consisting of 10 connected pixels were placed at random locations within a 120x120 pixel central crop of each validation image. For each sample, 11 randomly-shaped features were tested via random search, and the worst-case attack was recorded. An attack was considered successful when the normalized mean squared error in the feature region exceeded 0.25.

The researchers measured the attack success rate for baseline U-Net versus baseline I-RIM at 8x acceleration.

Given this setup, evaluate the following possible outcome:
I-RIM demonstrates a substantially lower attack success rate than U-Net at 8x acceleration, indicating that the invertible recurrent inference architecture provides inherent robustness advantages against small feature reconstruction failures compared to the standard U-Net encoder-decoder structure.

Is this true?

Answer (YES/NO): NO